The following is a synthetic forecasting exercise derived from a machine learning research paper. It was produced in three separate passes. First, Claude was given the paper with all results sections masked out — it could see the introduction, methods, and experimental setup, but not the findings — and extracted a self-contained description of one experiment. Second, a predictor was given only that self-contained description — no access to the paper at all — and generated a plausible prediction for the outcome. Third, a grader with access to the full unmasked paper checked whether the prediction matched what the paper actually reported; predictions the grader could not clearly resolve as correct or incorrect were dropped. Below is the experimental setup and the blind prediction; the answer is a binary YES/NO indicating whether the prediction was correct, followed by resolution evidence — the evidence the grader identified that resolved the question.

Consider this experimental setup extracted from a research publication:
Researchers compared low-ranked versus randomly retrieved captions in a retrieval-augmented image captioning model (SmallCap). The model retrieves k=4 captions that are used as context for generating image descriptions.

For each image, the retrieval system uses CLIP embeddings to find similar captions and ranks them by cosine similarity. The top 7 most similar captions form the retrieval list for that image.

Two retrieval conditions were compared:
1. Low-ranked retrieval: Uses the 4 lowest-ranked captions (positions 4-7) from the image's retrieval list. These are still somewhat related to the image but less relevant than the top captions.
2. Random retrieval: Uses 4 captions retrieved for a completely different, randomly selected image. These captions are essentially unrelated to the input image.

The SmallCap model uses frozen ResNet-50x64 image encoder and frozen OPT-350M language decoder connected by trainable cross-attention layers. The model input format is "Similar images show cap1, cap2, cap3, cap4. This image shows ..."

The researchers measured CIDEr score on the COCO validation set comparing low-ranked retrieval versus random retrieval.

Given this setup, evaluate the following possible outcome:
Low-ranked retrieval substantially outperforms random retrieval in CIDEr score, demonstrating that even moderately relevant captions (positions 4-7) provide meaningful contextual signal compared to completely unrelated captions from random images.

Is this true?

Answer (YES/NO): YES